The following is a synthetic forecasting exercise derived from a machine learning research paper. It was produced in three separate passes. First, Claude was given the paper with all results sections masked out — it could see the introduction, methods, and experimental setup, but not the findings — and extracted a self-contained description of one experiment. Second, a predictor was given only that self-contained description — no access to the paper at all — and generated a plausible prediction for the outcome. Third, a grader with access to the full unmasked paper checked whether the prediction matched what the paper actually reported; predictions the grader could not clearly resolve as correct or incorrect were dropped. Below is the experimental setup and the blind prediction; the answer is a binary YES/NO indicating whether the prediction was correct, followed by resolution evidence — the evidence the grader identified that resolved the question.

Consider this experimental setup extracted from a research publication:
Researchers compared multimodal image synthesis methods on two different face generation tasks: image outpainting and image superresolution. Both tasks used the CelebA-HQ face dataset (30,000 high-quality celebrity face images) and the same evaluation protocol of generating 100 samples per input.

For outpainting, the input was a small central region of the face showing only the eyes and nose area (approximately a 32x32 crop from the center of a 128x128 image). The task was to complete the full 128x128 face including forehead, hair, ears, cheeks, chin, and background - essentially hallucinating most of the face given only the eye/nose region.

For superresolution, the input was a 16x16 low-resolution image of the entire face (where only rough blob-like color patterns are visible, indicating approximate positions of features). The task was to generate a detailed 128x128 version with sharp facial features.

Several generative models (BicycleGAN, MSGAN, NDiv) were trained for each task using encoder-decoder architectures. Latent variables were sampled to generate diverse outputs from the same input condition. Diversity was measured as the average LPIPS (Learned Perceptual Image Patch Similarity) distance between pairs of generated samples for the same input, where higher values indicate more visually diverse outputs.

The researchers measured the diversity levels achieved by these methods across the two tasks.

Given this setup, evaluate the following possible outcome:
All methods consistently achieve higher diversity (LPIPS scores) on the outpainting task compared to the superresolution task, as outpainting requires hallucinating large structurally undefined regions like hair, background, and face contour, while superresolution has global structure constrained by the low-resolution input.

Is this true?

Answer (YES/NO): YES